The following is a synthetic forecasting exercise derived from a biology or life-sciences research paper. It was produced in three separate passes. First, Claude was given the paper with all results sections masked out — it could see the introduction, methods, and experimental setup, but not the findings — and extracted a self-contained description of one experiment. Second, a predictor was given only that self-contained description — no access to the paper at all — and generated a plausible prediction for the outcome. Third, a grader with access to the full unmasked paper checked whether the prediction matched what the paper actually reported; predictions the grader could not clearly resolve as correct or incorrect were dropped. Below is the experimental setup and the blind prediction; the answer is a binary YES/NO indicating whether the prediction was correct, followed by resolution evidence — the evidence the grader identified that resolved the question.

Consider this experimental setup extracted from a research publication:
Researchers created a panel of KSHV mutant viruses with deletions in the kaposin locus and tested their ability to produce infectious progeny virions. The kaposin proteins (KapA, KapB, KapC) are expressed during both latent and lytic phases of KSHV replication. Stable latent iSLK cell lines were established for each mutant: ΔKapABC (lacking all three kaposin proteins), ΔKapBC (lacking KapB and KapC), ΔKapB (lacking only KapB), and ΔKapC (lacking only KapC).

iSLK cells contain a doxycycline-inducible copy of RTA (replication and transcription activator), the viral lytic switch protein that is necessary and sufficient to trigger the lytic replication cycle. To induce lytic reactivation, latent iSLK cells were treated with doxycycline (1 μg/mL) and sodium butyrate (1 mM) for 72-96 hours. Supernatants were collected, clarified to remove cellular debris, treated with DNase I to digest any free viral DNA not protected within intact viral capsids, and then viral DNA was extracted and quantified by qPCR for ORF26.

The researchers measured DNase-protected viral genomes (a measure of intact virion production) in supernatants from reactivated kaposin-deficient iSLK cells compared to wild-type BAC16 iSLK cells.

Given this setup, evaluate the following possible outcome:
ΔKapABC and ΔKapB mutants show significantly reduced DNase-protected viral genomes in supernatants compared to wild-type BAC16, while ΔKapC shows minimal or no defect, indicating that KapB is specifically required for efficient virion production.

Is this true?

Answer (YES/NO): NO